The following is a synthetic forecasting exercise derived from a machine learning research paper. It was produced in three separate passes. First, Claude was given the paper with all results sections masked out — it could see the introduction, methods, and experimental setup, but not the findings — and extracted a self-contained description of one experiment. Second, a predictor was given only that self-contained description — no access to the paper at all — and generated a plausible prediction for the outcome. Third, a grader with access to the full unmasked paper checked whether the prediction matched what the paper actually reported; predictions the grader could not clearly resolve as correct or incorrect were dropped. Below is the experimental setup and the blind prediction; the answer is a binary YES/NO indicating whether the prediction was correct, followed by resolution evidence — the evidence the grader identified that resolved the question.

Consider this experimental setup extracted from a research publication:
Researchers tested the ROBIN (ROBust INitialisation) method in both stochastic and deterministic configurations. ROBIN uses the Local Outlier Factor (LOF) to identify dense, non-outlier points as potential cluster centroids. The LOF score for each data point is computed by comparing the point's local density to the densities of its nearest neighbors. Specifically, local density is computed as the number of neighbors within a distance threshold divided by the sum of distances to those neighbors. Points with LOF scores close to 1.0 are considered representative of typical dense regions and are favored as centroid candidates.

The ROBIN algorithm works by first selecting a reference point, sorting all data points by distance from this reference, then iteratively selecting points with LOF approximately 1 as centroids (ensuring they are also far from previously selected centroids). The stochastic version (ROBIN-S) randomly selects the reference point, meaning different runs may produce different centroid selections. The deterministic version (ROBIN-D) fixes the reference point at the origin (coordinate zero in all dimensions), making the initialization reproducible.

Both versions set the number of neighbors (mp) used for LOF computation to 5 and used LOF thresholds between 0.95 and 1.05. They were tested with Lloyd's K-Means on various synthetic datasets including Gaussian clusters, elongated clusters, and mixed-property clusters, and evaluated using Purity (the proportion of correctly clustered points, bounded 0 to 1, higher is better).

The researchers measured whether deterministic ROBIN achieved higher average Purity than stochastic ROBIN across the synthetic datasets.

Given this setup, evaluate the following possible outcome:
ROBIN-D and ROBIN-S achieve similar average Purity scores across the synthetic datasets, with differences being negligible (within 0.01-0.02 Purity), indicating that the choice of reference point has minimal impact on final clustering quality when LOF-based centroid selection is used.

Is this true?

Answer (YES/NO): YES